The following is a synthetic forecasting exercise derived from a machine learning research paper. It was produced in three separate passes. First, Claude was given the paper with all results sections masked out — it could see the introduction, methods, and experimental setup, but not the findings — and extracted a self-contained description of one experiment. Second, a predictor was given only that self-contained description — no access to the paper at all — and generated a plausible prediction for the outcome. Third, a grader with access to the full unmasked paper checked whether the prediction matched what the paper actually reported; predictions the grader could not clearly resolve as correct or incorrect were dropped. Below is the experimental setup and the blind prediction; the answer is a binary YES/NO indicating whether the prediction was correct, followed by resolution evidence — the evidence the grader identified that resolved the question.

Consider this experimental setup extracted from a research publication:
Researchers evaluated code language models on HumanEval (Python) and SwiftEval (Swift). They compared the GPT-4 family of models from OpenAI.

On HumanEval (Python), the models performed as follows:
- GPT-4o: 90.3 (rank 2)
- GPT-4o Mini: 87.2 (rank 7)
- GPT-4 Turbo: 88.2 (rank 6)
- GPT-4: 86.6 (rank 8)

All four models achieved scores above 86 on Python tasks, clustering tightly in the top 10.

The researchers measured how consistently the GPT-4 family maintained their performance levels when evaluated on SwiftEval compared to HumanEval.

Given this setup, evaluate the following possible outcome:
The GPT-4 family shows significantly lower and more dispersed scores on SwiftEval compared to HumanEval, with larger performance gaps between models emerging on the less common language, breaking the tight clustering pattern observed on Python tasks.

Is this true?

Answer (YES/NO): NO